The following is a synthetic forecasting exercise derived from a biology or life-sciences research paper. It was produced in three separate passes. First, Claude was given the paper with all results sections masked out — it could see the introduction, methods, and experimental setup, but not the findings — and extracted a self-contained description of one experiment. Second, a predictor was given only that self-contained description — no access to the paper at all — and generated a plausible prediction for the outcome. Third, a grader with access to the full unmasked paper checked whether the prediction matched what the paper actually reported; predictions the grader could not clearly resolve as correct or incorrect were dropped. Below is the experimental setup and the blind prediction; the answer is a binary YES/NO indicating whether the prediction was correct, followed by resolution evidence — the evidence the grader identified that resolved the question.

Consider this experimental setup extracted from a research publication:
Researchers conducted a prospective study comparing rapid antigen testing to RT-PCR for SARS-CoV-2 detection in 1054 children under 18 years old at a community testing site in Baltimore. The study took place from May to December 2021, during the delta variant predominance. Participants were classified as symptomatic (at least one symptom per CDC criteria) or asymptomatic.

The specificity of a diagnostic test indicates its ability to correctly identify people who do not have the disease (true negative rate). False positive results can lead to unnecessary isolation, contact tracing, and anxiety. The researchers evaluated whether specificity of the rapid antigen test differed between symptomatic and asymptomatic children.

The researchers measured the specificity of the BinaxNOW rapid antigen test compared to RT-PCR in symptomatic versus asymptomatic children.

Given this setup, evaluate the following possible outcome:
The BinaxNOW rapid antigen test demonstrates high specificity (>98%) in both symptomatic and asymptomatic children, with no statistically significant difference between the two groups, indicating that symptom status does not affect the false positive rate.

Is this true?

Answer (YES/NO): NO